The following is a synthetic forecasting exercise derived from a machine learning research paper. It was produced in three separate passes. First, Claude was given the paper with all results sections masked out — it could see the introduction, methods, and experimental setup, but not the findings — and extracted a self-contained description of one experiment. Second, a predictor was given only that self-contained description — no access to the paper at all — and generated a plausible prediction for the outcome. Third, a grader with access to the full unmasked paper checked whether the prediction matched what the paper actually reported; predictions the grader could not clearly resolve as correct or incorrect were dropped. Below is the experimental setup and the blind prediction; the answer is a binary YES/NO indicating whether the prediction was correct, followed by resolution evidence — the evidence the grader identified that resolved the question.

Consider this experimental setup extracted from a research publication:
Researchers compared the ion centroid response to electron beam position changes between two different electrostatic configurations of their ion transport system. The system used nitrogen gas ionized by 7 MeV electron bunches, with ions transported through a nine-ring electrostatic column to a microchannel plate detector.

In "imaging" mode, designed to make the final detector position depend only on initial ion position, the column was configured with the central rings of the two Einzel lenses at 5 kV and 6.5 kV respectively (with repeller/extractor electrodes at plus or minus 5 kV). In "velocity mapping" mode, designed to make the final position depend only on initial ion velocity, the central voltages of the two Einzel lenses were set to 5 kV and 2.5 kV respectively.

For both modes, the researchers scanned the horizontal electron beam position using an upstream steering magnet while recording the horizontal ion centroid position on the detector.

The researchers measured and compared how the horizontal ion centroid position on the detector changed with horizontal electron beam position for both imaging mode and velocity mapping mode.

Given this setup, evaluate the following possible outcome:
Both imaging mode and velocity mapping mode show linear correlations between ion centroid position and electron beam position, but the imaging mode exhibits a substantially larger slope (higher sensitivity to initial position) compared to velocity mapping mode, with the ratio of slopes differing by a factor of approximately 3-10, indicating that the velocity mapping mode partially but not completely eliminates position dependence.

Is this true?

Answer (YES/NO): NO